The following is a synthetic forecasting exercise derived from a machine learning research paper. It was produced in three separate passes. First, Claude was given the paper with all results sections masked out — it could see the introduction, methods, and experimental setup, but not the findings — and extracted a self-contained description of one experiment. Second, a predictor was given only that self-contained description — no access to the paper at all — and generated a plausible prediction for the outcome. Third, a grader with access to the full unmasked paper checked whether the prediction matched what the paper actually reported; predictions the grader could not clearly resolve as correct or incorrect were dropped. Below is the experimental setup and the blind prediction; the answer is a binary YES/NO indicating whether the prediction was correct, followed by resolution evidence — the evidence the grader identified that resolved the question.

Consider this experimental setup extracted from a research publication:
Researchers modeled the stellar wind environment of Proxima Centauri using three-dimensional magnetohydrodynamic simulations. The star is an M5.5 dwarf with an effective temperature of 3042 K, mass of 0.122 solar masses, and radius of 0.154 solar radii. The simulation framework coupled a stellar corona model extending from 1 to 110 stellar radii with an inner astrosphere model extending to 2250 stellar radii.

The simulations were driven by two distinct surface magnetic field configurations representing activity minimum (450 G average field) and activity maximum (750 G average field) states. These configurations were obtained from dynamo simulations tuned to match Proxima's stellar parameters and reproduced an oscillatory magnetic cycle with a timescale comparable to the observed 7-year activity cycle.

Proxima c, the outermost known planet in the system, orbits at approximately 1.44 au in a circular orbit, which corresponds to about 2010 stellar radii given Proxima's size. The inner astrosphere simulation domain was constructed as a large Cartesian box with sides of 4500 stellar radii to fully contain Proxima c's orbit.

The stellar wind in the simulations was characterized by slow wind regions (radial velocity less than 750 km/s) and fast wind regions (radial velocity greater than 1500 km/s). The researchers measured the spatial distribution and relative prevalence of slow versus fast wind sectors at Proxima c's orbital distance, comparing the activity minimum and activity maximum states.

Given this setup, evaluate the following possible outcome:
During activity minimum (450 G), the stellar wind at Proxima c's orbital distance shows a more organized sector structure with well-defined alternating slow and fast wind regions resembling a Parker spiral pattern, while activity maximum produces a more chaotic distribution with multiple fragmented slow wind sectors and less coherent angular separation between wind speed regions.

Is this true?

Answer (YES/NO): NO